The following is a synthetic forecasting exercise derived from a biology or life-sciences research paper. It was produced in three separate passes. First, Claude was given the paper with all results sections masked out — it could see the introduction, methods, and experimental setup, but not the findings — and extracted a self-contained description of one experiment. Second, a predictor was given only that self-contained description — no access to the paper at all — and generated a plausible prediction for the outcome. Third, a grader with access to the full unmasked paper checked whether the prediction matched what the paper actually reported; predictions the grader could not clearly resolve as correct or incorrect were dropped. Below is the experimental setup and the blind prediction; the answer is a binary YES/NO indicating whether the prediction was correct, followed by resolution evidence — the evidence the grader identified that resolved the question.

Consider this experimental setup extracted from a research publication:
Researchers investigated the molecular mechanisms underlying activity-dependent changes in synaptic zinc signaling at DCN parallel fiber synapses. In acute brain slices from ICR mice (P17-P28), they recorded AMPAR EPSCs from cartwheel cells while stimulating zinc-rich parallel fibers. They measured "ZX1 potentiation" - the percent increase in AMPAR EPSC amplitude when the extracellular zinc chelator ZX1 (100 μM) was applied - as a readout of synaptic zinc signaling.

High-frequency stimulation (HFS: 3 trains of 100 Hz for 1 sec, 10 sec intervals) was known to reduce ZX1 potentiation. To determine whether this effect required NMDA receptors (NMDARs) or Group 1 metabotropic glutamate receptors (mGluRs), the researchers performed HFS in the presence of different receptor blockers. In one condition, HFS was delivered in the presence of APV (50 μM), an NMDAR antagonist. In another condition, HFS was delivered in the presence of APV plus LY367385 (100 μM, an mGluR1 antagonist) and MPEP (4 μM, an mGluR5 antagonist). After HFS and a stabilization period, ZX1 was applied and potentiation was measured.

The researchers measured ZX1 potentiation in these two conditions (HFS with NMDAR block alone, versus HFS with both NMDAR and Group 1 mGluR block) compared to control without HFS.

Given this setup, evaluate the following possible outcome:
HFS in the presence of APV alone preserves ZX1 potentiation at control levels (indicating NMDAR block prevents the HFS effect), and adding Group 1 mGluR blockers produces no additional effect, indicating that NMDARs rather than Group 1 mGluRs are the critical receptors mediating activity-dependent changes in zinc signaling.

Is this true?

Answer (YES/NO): NO